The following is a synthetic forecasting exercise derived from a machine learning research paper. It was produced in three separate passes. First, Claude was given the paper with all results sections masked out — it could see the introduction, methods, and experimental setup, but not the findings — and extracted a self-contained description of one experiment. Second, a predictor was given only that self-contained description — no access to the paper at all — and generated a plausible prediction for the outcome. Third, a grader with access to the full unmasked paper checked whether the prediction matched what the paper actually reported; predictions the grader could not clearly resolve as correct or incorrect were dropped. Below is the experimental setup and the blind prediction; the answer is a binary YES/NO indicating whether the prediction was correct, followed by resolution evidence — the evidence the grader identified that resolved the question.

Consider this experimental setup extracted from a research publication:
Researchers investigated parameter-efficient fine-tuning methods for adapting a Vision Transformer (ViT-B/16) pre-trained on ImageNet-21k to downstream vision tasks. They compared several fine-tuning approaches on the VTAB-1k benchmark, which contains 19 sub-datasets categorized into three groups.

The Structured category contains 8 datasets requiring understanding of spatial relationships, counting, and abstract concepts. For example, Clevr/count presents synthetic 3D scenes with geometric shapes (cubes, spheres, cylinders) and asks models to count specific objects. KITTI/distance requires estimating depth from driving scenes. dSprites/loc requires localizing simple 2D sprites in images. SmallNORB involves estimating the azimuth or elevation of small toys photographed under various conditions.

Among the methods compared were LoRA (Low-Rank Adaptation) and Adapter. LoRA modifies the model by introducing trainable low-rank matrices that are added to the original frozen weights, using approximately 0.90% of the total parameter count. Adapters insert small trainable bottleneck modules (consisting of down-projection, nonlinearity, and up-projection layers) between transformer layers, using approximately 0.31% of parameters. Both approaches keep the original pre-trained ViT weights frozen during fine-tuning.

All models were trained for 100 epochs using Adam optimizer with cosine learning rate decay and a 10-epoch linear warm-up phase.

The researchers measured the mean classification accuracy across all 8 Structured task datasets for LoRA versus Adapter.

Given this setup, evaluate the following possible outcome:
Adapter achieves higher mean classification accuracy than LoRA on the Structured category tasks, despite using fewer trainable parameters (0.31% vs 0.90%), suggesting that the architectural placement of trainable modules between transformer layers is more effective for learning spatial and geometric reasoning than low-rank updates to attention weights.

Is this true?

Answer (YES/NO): NO